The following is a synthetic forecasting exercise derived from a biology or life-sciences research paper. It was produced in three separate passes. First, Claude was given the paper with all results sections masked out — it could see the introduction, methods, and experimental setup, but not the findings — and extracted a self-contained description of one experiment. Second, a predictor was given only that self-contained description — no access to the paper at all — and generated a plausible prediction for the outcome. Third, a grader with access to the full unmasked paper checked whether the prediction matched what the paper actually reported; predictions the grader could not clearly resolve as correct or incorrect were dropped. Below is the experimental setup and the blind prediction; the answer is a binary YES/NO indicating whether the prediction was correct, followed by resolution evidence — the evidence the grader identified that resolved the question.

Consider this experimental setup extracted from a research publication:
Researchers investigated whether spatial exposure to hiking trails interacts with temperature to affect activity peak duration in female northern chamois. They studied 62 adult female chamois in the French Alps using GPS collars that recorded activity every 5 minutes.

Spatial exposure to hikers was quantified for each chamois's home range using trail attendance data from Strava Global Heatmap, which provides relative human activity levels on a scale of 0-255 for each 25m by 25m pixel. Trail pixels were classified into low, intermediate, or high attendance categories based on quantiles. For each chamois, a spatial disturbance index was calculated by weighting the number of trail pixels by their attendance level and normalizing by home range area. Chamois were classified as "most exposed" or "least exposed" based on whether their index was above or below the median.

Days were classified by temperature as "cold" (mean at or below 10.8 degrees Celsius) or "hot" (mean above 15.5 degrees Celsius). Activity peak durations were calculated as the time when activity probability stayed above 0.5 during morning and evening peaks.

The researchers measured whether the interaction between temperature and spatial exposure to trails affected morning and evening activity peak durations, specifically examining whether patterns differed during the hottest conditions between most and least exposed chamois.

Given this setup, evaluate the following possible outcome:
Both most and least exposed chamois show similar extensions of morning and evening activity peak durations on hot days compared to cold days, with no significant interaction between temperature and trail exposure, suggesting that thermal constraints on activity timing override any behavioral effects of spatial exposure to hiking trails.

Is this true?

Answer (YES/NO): NO